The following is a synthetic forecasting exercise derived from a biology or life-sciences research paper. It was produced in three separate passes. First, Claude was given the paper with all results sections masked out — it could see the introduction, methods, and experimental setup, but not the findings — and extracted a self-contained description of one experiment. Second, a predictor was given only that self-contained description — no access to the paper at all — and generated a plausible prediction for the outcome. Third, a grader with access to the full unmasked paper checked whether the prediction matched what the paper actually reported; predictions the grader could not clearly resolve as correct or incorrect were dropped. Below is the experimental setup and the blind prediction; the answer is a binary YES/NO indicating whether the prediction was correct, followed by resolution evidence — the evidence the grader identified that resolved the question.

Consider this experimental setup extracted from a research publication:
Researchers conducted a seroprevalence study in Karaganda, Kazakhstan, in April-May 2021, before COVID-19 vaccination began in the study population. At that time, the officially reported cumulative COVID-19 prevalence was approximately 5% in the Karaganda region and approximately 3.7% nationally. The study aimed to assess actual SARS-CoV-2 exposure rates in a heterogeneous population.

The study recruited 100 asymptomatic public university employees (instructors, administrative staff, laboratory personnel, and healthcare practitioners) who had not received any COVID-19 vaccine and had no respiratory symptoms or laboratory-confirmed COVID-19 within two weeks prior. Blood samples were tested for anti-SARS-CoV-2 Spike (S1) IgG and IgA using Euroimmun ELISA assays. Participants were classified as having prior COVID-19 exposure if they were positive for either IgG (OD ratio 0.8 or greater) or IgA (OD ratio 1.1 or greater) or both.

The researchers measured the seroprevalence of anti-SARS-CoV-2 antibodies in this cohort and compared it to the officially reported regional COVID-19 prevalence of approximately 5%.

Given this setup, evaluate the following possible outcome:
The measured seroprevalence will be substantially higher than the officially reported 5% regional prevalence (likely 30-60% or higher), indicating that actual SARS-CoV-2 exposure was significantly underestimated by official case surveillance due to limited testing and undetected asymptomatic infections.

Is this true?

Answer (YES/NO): YES